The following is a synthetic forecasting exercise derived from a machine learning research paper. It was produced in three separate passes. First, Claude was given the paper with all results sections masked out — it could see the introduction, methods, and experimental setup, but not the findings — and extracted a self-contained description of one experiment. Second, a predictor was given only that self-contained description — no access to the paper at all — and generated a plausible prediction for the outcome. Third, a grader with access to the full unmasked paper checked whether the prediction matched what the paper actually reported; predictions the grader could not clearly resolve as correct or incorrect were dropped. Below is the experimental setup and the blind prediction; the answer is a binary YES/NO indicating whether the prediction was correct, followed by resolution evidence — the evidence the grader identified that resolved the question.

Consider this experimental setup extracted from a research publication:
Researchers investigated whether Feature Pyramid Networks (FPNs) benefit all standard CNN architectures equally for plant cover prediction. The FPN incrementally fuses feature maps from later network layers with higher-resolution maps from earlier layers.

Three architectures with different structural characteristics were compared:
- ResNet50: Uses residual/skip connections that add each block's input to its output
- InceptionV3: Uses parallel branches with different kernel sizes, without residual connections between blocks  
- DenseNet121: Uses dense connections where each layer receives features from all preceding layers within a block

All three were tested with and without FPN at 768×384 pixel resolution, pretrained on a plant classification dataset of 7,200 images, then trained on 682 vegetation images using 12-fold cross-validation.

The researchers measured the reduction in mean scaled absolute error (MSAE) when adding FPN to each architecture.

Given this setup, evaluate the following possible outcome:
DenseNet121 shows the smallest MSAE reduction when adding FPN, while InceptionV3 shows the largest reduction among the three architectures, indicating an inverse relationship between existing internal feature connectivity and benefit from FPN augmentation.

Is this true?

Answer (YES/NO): NO